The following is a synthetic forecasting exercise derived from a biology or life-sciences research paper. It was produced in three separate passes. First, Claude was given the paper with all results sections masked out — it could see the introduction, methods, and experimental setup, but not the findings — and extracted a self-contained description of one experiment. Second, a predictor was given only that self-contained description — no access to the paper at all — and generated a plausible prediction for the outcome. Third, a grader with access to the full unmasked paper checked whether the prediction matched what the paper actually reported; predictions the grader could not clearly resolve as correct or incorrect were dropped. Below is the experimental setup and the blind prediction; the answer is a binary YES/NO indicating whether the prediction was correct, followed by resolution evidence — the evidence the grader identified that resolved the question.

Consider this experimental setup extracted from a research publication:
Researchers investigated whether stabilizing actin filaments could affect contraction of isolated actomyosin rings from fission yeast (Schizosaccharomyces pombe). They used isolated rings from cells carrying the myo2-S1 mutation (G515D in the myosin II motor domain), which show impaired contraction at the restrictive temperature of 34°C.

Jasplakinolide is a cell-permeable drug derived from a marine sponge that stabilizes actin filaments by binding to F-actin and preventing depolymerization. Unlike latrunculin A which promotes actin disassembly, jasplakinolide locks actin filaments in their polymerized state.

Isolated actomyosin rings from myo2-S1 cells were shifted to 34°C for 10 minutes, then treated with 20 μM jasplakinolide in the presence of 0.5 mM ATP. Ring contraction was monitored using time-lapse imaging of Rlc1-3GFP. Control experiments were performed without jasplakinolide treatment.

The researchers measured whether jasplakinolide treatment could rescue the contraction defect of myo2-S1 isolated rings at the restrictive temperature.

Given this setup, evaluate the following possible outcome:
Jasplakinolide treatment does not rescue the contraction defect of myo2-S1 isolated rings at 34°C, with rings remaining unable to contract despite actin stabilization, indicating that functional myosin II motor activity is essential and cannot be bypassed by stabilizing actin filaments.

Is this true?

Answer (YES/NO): YES